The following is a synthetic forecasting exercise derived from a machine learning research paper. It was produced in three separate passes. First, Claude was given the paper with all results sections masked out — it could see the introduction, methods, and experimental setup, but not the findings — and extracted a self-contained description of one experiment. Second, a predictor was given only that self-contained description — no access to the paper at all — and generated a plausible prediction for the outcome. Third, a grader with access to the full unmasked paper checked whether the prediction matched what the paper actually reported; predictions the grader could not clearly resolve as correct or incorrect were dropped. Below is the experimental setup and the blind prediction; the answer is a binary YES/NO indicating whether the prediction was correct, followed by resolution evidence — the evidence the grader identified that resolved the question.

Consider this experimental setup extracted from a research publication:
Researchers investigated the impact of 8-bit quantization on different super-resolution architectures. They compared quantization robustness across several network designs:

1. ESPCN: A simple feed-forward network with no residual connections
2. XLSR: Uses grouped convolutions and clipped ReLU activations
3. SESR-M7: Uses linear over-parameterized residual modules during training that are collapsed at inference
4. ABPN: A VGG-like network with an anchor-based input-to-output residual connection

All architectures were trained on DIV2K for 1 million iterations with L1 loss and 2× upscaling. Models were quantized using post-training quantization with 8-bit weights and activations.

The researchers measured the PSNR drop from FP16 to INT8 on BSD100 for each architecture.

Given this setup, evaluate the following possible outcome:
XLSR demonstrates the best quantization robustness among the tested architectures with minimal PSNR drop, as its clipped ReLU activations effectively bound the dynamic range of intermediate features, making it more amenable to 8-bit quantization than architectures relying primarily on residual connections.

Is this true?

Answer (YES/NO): NO